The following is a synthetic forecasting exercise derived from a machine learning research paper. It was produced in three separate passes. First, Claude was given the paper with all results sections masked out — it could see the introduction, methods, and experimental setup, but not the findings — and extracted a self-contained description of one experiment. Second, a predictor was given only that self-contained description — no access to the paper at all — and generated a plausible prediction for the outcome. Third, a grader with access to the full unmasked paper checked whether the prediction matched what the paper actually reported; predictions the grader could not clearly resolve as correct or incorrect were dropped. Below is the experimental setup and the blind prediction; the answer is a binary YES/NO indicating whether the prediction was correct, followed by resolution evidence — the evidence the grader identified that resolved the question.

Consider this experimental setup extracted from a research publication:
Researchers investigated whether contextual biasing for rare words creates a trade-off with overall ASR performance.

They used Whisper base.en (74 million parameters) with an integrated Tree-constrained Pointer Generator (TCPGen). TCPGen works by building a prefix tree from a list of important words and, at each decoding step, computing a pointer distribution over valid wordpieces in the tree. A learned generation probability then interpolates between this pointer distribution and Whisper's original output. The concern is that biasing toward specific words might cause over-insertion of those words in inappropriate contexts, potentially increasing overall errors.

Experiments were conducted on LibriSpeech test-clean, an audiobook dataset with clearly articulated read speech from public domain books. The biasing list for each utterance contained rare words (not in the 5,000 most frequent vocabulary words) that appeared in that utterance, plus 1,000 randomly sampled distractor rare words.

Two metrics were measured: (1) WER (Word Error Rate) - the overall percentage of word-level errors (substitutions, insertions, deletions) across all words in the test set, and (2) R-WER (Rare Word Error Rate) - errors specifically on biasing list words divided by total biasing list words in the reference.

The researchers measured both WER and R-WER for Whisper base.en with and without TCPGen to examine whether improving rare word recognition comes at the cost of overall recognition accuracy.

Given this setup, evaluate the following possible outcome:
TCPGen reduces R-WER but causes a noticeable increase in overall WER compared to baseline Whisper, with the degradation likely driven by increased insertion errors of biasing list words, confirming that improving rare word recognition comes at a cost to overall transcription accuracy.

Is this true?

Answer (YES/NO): NO